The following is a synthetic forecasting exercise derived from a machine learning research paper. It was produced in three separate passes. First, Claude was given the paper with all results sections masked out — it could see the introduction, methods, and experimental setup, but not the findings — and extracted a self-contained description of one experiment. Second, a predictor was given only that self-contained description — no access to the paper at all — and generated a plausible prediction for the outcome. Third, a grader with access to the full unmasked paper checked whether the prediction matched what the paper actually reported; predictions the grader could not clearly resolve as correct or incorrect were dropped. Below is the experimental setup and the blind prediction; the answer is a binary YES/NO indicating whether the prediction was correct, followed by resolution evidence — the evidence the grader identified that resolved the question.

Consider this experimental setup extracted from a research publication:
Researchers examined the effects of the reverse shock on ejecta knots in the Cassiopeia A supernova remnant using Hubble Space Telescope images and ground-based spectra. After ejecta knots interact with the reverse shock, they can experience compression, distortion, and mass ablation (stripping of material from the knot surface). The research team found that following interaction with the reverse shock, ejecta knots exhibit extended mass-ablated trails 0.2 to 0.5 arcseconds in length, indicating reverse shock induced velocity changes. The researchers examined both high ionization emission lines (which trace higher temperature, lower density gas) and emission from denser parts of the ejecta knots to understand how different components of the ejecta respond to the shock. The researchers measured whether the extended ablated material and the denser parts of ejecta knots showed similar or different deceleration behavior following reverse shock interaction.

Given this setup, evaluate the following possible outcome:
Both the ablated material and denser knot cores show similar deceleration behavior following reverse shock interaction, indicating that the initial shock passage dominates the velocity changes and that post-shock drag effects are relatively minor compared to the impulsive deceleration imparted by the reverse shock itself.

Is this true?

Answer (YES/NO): NO